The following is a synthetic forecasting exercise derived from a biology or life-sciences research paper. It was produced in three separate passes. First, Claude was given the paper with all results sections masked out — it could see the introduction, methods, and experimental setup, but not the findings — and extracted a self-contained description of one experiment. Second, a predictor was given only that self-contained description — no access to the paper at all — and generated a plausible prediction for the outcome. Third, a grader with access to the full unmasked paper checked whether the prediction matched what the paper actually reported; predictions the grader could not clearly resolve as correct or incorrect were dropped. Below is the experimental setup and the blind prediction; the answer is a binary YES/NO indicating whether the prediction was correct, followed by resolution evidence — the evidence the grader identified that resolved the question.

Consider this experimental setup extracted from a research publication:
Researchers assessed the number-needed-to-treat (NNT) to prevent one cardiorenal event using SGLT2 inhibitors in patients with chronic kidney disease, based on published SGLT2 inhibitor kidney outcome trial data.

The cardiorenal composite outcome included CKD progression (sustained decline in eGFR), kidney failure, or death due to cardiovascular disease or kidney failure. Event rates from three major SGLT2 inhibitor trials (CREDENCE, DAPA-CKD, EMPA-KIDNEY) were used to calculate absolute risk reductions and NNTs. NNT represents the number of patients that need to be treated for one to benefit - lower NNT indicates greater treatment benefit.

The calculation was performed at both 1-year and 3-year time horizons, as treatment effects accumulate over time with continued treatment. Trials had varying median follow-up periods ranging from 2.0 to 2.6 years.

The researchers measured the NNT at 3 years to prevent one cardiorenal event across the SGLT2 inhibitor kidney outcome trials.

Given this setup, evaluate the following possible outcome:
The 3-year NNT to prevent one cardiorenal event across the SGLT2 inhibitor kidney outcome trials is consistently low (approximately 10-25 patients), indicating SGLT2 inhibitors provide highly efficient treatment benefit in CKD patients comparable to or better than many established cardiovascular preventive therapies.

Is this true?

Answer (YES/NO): YES